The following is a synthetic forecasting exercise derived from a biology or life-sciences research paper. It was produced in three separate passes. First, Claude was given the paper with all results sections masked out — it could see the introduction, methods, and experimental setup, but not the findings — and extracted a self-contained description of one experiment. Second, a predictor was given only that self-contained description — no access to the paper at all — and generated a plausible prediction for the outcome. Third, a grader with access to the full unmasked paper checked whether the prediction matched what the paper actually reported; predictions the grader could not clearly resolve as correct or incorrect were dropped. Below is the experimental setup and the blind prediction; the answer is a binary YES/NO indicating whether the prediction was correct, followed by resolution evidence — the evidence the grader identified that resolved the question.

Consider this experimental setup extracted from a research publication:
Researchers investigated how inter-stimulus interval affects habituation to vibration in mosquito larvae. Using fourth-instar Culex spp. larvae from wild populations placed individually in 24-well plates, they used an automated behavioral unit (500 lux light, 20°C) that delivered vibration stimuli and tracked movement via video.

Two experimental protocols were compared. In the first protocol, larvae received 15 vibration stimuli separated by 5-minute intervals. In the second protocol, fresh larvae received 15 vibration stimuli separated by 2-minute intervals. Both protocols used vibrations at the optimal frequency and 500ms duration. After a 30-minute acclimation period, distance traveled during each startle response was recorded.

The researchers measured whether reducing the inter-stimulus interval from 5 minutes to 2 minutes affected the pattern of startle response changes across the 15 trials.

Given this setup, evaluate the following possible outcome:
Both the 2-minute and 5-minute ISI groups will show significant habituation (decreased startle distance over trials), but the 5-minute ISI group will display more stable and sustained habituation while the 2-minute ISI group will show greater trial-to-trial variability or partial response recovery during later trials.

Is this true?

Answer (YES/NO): NO